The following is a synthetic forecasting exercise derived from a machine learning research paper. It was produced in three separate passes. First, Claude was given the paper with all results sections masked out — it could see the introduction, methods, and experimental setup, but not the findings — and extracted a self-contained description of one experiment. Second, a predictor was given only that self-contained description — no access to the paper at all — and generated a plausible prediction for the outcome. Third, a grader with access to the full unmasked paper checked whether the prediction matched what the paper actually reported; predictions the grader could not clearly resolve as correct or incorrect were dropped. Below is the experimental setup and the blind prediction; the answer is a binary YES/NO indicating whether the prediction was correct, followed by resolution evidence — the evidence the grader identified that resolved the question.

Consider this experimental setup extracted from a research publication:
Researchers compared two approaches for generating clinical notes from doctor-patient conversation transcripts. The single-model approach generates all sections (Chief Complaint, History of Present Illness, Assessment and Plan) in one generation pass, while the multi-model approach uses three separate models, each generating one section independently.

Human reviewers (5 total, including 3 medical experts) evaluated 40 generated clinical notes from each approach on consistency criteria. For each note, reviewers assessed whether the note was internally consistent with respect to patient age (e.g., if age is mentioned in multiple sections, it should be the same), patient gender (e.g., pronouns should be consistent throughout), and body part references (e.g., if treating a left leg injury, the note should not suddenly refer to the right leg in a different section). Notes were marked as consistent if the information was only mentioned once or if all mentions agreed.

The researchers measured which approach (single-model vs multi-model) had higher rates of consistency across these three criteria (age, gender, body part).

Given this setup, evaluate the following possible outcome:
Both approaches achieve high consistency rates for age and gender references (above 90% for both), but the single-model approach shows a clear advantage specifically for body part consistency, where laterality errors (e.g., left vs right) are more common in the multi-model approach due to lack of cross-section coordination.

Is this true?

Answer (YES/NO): YES